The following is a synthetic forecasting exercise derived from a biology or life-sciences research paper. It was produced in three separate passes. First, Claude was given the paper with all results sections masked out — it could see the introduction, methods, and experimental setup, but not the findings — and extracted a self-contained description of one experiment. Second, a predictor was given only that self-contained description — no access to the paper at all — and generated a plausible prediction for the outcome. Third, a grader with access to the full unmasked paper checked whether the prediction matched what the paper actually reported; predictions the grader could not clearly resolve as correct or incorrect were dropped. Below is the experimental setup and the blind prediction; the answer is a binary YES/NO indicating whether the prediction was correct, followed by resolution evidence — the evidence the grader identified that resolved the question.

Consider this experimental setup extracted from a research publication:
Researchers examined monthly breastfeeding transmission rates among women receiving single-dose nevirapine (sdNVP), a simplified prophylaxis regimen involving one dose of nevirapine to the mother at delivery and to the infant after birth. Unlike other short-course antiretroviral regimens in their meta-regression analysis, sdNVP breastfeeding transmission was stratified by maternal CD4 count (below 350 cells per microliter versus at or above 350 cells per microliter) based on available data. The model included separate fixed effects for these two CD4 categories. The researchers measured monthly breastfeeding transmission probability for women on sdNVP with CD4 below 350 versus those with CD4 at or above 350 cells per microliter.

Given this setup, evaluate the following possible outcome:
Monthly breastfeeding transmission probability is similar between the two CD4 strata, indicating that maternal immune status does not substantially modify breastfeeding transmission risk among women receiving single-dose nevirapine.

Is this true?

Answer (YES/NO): NO